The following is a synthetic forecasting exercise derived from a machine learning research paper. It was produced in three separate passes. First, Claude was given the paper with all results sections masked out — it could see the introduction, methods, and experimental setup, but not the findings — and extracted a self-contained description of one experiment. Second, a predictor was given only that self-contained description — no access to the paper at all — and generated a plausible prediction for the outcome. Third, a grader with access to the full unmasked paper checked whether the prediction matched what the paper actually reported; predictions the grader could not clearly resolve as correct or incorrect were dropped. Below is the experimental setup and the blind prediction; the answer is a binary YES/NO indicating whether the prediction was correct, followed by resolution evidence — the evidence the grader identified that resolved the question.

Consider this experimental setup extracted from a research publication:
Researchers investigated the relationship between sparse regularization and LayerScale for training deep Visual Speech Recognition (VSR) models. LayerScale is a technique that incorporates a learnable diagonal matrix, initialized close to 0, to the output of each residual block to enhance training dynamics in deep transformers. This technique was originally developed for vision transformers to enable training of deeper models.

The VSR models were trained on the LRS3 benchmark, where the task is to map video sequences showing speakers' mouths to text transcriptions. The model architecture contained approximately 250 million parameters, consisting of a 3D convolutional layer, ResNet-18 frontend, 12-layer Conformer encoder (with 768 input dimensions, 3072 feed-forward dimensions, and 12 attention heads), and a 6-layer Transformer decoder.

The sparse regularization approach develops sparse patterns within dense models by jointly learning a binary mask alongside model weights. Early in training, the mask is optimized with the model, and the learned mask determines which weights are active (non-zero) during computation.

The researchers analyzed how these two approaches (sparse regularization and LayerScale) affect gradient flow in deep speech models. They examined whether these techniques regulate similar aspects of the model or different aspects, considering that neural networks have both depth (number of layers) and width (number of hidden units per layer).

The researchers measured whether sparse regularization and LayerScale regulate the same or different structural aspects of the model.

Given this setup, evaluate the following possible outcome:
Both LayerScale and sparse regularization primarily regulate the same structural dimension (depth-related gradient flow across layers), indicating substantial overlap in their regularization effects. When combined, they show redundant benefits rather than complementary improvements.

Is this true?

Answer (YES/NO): NO